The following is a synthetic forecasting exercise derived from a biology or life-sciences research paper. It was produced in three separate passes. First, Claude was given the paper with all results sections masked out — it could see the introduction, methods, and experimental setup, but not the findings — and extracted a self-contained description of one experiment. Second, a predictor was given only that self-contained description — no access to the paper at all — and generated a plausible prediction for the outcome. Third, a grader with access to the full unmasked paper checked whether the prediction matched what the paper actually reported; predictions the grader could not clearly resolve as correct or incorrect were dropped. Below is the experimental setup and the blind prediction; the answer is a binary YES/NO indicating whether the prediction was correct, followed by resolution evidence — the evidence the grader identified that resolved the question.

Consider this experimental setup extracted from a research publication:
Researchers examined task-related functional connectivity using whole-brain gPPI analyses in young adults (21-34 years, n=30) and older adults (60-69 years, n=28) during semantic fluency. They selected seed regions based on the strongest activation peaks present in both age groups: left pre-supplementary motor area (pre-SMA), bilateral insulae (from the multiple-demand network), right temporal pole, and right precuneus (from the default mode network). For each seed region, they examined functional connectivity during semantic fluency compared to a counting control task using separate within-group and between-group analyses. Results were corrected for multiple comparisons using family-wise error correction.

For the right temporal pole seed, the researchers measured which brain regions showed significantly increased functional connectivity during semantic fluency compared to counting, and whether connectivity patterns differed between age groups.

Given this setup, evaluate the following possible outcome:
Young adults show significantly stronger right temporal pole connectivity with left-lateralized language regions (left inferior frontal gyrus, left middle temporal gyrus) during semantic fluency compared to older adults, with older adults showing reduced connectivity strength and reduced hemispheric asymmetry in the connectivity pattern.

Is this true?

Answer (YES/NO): NO